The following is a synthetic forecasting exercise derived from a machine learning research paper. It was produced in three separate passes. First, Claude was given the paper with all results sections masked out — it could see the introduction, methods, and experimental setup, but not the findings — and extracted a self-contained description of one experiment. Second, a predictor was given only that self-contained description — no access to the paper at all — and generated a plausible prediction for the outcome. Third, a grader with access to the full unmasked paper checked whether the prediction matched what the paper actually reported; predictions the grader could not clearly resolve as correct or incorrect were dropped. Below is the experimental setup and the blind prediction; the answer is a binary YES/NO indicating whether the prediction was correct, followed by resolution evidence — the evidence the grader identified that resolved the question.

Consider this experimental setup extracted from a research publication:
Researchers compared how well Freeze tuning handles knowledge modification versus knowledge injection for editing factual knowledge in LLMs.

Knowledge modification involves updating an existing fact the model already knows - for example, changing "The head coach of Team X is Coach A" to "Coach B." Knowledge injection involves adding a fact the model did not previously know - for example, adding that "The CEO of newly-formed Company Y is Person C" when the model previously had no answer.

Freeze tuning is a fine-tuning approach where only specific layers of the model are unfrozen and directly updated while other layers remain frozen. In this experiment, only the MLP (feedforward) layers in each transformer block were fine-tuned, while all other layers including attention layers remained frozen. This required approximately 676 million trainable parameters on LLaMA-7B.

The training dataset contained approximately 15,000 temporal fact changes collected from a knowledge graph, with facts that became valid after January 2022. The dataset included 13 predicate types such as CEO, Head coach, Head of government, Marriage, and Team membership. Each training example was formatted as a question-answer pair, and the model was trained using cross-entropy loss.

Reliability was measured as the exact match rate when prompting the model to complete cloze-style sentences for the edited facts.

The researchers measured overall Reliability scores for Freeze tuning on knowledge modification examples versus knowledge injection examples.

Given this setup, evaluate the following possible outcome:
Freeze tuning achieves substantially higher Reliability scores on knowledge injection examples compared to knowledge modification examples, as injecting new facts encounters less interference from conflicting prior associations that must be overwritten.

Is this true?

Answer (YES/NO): NO